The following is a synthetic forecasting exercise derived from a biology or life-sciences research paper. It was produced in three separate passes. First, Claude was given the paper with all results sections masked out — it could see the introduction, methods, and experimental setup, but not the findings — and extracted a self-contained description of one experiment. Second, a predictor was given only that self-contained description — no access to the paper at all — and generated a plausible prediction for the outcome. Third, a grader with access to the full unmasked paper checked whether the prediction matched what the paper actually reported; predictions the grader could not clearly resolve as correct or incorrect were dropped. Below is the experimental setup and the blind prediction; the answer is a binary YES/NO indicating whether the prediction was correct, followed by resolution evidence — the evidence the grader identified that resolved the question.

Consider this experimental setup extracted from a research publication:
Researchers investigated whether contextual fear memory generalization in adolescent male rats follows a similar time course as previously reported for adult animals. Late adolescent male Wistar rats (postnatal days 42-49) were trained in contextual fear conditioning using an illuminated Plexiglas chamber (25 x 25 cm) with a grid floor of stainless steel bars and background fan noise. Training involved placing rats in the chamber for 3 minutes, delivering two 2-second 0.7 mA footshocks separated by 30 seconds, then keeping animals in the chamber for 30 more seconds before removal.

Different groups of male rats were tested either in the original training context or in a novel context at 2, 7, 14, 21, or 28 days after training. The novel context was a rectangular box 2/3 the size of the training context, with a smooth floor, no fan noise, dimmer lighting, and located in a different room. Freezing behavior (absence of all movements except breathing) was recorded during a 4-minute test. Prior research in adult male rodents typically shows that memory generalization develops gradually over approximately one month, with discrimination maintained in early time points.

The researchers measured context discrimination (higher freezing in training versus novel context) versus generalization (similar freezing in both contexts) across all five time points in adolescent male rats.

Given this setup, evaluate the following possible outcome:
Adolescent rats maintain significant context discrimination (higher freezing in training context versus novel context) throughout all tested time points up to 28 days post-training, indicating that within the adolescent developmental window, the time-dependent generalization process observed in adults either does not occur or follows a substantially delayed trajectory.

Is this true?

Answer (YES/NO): NO